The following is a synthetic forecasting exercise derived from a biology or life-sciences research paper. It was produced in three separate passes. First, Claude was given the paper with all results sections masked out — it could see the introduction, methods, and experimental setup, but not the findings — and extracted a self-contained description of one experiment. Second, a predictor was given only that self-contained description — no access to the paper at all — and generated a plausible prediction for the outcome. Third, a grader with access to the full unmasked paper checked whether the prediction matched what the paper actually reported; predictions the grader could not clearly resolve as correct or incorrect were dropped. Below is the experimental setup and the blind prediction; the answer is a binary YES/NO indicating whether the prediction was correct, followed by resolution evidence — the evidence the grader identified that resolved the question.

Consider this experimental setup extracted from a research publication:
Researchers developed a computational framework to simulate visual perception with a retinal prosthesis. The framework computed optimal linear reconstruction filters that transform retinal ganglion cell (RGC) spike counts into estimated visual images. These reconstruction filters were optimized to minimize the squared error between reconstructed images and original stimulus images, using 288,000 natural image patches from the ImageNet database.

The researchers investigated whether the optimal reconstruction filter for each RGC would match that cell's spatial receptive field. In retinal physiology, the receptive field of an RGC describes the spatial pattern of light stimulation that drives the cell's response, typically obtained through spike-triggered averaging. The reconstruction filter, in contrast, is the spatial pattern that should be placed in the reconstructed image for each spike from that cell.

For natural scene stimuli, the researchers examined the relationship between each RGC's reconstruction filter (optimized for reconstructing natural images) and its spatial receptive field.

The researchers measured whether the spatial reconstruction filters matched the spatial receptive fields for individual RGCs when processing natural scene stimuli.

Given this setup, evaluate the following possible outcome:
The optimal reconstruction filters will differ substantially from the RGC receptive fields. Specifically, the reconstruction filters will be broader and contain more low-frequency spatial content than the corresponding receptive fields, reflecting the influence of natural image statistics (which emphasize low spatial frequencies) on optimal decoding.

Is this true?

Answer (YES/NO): NO